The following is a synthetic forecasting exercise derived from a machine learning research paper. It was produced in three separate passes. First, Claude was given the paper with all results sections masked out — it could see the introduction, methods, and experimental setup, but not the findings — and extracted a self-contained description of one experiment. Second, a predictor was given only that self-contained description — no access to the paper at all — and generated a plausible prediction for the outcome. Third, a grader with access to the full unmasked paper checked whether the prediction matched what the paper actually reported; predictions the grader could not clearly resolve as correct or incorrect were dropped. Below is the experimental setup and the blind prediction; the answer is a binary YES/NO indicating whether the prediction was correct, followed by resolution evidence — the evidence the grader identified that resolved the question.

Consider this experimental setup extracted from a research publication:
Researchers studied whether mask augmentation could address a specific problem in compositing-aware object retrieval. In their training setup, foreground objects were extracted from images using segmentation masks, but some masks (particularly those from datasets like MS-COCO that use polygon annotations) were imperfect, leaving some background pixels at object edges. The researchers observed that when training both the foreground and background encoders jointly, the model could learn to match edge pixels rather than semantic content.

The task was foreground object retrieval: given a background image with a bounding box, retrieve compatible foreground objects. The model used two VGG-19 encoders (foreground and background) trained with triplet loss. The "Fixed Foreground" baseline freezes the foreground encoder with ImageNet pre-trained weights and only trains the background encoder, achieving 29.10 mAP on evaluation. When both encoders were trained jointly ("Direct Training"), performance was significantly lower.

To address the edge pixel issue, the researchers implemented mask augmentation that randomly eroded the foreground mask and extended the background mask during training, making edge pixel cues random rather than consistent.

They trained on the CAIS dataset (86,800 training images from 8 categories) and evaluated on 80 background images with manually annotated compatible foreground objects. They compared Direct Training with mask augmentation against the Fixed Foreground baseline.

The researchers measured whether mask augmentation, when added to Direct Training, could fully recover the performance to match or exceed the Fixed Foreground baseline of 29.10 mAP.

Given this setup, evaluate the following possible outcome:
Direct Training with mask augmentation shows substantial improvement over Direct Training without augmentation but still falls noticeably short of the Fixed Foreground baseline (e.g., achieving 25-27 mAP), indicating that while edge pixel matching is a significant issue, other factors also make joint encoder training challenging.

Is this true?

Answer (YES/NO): NO